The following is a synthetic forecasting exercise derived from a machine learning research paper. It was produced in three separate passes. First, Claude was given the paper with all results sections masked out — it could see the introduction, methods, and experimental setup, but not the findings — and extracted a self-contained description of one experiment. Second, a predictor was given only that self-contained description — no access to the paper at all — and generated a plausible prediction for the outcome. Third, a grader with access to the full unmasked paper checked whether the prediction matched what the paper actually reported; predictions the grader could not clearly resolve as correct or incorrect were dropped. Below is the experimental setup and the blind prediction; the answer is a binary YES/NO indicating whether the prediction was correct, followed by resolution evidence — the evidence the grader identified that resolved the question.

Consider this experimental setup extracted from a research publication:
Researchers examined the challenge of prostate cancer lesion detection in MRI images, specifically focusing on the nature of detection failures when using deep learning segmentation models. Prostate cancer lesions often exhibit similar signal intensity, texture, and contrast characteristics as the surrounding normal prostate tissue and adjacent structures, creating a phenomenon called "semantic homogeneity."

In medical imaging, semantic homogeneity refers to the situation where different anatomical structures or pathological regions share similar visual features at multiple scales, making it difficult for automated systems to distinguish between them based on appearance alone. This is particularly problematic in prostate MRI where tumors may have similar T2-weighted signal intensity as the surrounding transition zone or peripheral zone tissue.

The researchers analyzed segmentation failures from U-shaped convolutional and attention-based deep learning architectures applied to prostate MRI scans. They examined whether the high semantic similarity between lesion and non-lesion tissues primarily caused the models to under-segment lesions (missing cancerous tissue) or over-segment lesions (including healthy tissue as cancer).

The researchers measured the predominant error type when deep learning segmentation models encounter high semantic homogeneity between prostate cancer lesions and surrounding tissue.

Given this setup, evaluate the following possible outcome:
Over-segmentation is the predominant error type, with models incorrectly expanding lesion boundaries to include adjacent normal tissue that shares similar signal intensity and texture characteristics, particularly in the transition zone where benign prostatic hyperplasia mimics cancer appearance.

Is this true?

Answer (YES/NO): NO